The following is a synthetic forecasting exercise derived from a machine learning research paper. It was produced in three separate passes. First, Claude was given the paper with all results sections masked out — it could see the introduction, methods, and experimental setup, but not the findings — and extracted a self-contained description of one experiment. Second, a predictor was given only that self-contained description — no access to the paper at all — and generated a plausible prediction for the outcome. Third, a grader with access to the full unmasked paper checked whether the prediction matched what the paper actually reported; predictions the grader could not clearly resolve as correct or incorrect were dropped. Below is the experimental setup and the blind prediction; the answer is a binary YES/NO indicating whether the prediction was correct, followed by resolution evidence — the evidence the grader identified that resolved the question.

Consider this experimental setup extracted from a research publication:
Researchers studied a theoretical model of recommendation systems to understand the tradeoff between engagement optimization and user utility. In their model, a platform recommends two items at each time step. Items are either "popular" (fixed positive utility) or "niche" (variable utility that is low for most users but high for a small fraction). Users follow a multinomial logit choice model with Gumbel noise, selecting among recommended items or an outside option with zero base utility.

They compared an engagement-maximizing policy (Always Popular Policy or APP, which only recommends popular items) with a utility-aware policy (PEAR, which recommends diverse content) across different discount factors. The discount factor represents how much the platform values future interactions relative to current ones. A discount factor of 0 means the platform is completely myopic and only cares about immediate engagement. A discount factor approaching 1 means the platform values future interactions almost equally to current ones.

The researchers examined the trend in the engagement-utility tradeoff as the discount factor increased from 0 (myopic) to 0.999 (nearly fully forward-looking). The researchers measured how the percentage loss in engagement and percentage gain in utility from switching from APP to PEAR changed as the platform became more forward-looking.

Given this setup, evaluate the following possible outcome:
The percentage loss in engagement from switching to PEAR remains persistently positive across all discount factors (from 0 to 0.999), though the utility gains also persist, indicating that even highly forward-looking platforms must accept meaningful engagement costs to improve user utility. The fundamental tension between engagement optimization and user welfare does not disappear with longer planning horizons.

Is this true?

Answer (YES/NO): NO